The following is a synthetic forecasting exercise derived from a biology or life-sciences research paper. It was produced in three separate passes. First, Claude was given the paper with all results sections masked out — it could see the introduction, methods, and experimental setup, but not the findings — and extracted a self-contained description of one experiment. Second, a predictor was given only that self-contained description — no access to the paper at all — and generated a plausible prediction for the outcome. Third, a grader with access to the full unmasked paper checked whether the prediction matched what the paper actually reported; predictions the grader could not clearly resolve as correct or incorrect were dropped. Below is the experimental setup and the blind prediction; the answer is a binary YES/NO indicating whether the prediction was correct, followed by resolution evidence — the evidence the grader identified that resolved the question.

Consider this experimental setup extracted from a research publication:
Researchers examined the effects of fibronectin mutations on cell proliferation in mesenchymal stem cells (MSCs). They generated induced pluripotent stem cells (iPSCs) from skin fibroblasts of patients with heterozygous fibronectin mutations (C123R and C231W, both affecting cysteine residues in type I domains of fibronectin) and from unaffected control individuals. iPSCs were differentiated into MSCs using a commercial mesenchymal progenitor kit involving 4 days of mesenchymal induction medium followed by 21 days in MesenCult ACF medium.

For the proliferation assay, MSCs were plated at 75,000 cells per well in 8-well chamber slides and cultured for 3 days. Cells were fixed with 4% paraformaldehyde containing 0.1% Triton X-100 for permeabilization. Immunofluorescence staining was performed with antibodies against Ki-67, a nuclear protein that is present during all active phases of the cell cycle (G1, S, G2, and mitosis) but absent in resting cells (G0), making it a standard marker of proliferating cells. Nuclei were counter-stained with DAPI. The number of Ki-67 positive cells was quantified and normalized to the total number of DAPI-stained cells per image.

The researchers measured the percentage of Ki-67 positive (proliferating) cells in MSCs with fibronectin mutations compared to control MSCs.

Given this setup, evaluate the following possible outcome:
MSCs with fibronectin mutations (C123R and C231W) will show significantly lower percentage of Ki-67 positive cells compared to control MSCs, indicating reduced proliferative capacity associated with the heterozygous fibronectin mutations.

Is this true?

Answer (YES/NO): YES